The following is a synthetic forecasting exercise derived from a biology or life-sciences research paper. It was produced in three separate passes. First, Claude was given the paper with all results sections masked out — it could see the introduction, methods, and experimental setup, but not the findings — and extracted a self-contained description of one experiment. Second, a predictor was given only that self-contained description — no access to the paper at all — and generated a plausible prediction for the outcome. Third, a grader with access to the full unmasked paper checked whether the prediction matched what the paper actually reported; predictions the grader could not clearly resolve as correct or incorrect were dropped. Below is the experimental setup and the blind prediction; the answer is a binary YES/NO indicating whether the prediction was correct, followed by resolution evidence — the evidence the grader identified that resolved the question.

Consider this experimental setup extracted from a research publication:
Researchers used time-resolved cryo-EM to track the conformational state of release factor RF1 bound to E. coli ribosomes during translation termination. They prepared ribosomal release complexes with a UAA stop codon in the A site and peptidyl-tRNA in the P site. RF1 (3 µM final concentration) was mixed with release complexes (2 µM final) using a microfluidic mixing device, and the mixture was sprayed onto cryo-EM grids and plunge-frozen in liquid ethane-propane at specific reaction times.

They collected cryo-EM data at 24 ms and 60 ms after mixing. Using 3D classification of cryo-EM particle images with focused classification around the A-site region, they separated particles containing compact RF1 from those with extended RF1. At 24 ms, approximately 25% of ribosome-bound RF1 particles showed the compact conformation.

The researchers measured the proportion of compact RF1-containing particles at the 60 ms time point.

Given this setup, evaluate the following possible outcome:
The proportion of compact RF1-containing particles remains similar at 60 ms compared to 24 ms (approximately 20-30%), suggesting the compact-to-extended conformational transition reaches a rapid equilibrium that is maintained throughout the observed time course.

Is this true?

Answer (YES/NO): NO